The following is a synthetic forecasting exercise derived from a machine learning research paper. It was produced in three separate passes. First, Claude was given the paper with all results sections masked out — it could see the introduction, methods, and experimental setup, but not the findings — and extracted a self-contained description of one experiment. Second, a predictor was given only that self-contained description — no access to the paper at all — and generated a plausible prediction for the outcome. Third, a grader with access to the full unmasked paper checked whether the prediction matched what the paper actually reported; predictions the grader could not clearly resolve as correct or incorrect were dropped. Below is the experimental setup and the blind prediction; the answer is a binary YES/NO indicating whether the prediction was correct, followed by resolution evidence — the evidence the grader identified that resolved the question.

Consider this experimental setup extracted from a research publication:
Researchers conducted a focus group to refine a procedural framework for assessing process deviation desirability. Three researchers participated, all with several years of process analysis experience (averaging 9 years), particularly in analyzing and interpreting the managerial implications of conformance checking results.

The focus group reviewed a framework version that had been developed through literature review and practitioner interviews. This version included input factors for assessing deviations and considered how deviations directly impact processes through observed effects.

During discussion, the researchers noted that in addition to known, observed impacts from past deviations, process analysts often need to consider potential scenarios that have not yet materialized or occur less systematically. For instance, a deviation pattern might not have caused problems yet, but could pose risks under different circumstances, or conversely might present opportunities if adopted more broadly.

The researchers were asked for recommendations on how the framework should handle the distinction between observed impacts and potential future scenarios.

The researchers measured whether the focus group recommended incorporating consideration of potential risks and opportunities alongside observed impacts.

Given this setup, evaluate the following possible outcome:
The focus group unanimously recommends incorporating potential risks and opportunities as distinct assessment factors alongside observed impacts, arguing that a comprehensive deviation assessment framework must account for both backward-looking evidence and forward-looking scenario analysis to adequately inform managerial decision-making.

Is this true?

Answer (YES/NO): NO